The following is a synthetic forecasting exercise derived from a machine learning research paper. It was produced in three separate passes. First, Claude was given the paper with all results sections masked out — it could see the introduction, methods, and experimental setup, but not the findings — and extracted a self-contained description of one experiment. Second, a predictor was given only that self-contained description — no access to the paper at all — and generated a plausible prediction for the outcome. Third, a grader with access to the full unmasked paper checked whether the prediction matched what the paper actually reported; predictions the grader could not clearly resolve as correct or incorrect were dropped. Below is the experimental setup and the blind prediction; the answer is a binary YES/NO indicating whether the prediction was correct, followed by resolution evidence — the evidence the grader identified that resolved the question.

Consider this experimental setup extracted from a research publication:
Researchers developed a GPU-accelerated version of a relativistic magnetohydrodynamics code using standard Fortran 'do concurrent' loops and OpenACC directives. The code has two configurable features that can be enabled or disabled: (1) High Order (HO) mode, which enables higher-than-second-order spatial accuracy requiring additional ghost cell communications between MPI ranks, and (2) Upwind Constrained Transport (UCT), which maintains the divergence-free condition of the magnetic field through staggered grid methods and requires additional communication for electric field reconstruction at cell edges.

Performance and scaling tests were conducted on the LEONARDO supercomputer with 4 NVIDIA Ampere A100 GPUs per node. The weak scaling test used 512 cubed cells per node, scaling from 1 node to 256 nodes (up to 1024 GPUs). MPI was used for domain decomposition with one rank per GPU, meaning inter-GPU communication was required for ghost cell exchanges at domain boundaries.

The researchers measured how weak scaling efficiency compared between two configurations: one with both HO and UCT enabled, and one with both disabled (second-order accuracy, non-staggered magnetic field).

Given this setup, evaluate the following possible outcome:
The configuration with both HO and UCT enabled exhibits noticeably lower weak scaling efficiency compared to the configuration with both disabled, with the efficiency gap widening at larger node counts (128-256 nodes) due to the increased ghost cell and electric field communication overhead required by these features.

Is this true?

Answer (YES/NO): YES